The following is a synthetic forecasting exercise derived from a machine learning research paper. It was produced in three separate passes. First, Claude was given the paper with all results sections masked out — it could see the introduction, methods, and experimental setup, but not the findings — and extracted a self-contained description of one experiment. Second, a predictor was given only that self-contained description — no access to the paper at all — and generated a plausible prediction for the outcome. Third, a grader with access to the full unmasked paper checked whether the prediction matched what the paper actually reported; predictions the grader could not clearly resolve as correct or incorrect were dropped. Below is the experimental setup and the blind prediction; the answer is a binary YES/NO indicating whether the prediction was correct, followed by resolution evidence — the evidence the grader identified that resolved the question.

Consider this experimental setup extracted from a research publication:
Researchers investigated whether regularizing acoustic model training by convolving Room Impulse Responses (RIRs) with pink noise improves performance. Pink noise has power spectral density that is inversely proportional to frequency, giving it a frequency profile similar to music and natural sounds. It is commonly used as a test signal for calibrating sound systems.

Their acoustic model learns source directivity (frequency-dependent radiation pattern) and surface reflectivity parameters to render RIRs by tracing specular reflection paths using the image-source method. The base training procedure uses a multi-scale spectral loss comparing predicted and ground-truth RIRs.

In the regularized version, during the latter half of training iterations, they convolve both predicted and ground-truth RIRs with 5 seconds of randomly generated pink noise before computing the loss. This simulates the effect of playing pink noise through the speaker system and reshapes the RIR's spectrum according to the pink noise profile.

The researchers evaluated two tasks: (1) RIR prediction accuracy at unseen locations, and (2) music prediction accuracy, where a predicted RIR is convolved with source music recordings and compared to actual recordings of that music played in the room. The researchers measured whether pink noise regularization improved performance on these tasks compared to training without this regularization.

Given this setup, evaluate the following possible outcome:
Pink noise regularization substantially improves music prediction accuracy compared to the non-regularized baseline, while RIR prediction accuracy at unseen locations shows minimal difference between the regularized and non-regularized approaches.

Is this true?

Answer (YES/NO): NO